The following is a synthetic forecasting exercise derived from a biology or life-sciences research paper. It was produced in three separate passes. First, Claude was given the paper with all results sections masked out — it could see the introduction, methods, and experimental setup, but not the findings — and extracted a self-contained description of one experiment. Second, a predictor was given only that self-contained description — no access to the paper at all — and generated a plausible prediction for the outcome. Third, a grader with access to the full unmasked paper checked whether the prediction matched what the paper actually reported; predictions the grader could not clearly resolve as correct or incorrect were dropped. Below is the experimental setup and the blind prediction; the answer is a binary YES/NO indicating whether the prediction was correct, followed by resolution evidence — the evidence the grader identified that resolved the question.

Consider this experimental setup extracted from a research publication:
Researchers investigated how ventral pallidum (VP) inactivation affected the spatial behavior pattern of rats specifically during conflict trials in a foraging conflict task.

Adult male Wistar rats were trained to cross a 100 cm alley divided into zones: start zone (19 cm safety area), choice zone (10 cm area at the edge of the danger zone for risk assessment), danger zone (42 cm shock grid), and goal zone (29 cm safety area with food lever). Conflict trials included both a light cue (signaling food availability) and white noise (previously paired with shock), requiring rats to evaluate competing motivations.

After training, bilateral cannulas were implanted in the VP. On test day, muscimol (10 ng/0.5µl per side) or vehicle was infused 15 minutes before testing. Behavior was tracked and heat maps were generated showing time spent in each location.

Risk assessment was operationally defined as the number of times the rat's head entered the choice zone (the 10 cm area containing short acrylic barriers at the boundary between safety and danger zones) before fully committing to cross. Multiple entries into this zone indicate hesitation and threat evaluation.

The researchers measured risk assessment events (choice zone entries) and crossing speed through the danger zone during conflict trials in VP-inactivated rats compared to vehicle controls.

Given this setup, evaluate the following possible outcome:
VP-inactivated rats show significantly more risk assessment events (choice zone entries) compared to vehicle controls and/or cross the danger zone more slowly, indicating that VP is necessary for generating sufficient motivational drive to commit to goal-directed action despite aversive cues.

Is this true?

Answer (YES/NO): NO